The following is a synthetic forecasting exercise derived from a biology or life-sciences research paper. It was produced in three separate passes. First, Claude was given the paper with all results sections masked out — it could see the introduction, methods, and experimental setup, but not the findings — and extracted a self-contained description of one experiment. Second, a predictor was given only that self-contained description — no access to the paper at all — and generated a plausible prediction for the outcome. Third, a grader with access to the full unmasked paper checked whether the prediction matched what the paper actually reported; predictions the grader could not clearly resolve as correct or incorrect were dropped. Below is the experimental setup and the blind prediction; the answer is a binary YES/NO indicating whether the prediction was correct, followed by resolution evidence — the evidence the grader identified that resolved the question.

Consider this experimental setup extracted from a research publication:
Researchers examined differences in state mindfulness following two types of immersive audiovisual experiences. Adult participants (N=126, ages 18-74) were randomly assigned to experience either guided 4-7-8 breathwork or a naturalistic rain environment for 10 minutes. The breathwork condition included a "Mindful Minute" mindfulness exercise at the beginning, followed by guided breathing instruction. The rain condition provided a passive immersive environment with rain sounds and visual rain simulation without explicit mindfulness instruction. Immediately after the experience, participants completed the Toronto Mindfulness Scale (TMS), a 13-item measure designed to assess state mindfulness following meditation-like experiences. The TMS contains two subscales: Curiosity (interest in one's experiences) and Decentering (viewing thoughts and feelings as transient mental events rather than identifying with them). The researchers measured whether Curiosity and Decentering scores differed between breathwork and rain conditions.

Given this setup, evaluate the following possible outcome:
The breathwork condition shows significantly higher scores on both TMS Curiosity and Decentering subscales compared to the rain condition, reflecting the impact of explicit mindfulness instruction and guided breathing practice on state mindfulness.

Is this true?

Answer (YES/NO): NO